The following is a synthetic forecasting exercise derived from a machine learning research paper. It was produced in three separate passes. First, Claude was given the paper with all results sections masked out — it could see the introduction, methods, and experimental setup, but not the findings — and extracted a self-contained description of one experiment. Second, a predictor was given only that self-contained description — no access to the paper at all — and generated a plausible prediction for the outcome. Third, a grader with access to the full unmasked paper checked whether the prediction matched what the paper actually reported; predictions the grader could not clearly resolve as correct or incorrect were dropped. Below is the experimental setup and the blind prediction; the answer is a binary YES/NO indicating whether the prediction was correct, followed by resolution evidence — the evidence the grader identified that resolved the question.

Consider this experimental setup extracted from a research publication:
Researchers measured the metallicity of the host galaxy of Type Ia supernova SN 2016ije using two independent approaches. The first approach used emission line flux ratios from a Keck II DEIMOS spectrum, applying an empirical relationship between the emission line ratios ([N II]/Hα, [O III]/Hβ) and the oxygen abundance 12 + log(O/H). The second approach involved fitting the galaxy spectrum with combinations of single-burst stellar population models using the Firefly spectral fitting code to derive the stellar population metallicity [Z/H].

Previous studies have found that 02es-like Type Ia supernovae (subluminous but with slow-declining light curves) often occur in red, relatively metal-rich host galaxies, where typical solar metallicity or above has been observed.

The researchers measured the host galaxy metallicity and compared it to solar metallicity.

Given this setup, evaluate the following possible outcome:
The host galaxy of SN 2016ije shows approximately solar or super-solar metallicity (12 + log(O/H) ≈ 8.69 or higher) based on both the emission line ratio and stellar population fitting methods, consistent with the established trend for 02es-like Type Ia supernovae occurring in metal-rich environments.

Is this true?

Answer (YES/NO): NO